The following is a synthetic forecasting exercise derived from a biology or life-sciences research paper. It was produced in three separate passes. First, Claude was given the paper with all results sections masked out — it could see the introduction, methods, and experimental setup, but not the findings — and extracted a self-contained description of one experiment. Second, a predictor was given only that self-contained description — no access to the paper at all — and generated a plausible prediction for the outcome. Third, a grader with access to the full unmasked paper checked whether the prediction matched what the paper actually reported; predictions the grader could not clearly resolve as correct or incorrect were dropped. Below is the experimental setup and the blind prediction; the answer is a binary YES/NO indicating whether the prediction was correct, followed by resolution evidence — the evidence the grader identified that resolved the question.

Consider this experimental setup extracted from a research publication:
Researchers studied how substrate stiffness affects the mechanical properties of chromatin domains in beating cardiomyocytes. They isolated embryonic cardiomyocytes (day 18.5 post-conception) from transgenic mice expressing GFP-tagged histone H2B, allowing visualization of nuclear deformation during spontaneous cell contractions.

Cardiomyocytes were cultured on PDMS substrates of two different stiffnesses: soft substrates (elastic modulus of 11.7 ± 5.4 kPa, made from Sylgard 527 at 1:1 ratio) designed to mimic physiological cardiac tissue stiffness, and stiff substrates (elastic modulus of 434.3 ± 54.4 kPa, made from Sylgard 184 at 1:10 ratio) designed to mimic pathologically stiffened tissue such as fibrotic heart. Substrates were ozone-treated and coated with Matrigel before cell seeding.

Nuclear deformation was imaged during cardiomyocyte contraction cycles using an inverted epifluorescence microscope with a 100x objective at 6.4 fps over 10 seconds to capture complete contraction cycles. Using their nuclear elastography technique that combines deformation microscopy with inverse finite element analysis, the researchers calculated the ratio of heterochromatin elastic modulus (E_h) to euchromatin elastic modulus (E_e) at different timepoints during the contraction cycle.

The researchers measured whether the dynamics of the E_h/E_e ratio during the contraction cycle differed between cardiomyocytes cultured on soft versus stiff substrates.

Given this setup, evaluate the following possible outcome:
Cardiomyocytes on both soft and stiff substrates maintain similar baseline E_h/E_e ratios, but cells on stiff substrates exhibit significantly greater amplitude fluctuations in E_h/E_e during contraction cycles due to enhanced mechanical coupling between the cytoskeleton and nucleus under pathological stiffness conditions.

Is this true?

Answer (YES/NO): NO